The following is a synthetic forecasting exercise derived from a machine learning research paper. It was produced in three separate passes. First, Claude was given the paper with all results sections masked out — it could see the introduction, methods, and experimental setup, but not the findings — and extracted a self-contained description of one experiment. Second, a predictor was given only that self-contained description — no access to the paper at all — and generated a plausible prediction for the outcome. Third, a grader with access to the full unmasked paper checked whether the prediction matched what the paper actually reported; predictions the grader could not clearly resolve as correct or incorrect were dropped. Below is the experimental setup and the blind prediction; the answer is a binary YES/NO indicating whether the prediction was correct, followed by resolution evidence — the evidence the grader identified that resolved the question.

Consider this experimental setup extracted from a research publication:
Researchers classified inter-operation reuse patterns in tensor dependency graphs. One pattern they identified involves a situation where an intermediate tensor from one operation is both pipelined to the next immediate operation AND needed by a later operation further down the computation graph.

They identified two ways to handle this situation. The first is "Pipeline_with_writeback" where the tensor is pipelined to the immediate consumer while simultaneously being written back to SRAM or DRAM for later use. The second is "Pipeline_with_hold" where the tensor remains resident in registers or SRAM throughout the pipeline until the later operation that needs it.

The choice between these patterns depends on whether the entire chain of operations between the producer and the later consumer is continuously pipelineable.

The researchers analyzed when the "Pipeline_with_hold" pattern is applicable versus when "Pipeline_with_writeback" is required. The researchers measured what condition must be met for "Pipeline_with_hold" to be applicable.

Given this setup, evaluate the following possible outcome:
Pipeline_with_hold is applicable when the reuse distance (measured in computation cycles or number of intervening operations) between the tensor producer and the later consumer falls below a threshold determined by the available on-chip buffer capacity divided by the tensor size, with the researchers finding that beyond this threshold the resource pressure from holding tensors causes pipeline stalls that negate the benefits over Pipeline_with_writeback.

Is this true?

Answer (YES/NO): NO